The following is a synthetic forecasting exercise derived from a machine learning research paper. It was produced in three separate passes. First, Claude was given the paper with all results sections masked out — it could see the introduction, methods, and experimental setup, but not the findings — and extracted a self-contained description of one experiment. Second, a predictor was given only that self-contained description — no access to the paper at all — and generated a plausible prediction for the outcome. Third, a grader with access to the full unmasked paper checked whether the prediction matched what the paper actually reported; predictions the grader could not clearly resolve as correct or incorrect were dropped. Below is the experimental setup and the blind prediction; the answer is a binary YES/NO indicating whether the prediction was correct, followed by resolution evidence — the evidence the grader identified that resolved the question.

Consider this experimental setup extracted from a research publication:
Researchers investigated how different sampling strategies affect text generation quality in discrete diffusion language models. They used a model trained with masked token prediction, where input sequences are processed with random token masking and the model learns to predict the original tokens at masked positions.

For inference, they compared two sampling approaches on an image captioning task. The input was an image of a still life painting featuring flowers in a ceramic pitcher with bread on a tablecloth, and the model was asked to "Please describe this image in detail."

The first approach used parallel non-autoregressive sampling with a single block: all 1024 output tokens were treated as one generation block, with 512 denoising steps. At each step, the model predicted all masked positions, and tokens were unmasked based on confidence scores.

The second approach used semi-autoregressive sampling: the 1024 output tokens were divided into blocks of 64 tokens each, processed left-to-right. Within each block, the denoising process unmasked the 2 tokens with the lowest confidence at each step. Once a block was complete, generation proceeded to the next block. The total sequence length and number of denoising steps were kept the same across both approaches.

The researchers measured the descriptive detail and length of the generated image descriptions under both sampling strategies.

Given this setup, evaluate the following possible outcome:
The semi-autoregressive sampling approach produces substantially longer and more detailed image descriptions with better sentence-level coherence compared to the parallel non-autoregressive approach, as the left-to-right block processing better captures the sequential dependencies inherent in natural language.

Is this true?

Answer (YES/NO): YES